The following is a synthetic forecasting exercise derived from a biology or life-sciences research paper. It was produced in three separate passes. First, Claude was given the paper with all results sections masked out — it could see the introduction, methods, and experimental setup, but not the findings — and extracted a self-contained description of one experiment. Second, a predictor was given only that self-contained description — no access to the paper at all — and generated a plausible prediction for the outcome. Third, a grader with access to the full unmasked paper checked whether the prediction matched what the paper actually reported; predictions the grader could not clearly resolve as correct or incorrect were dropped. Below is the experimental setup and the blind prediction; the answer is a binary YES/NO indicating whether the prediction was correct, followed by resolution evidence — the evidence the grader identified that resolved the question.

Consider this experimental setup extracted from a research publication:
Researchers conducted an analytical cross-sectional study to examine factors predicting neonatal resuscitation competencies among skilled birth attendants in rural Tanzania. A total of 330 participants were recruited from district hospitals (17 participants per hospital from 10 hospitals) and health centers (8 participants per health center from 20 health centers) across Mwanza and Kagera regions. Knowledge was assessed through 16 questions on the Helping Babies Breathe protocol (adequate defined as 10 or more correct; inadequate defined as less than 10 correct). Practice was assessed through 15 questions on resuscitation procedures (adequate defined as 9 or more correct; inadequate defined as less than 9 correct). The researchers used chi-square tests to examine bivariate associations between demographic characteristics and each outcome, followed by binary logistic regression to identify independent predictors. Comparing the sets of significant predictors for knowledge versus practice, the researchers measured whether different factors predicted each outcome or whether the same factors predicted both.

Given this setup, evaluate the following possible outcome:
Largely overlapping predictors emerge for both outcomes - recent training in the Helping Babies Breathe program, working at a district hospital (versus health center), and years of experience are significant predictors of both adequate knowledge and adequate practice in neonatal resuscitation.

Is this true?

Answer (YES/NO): NO